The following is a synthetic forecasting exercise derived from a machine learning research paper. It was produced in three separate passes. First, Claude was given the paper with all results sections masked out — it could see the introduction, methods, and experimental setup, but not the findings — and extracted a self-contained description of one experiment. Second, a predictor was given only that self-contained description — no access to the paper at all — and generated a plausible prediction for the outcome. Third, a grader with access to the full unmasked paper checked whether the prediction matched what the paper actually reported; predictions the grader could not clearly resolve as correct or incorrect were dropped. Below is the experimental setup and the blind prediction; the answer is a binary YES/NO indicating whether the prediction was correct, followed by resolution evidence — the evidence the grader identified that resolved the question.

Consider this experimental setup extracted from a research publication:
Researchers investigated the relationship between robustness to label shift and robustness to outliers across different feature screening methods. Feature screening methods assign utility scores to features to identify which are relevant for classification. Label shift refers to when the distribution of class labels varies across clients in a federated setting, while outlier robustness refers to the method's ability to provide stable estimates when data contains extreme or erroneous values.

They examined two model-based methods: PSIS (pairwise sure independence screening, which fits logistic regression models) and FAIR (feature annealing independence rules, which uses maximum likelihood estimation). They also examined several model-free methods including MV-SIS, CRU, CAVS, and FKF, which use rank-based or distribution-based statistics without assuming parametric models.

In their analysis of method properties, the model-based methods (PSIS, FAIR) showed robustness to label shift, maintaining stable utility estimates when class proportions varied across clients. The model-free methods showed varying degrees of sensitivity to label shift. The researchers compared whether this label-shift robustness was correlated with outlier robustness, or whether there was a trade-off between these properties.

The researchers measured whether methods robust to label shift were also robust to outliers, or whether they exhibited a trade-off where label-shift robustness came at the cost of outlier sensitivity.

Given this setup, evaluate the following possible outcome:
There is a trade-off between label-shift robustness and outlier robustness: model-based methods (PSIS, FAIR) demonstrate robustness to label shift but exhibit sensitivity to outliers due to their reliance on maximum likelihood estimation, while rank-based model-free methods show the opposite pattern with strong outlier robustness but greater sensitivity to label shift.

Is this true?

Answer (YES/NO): YES